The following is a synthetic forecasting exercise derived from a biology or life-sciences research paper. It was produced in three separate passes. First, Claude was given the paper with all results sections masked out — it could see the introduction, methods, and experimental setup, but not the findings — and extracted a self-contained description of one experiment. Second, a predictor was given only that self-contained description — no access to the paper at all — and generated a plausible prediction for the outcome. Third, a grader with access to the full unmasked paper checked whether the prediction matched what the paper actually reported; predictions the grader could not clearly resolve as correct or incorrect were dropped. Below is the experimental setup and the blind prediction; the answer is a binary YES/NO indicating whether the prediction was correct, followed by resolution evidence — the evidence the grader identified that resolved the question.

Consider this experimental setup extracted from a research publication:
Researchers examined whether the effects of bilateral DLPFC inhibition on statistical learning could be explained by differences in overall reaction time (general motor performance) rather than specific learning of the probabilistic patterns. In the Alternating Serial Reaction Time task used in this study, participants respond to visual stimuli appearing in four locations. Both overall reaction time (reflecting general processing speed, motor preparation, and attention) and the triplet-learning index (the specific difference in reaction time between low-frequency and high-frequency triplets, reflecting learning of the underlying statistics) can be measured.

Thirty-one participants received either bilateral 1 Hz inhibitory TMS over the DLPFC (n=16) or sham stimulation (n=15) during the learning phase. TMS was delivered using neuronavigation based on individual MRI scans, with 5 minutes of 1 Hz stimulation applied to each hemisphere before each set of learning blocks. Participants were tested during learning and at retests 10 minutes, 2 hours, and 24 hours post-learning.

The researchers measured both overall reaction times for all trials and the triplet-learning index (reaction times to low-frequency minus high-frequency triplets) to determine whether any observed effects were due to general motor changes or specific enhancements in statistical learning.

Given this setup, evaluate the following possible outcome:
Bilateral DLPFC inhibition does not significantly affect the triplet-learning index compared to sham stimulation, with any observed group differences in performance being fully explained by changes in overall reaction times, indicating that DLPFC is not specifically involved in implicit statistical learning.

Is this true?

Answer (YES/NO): NO